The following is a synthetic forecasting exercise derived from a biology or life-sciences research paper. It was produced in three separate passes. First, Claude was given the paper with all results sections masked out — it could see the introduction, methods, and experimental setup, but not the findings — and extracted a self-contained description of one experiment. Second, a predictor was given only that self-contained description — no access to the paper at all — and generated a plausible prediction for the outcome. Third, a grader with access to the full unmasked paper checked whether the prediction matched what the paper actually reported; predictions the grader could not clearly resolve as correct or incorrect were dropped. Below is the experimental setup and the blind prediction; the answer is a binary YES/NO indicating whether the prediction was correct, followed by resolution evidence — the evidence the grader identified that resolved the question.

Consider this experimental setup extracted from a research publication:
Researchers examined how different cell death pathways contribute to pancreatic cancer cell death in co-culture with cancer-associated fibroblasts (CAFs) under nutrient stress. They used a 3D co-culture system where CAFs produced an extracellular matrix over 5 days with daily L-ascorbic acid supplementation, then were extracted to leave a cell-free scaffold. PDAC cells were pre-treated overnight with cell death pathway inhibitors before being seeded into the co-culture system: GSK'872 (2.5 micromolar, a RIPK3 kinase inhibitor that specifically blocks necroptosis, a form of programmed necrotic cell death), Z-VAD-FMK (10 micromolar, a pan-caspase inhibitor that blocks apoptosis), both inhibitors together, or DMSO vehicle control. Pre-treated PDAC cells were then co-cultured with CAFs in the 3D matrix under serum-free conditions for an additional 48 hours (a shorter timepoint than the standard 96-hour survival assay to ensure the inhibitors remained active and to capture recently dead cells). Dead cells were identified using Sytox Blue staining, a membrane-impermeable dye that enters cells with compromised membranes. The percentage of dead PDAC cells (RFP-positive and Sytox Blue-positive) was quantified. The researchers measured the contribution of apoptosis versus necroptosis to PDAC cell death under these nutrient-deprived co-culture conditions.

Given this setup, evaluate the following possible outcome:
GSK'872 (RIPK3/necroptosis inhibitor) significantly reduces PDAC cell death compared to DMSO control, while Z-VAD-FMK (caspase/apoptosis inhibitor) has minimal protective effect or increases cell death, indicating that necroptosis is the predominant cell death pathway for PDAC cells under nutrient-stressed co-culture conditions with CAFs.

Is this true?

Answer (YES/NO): NO